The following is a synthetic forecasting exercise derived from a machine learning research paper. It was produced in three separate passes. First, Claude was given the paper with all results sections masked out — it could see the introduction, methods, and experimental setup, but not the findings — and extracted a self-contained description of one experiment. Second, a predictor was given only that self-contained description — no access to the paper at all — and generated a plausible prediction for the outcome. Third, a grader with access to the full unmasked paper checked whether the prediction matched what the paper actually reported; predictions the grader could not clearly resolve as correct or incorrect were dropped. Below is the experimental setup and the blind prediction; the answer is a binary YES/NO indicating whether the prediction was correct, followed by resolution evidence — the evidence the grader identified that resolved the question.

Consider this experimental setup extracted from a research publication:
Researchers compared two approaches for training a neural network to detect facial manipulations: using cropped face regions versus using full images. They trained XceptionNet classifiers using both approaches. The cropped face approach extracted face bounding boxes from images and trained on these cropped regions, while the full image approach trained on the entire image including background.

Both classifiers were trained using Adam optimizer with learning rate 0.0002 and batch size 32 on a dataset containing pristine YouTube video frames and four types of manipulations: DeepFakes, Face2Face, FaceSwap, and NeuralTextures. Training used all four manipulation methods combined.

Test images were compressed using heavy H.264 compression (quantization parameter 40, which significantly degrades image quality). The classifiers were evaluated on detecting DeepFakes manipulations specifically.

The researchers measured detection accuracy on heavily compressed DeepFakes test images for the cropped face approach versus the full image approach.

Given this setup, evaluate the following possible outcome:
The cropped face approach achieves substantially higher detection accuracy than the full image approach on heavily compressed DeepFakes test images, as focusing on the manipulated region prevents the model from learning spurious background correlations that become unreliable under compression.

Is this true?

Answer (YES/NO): YES